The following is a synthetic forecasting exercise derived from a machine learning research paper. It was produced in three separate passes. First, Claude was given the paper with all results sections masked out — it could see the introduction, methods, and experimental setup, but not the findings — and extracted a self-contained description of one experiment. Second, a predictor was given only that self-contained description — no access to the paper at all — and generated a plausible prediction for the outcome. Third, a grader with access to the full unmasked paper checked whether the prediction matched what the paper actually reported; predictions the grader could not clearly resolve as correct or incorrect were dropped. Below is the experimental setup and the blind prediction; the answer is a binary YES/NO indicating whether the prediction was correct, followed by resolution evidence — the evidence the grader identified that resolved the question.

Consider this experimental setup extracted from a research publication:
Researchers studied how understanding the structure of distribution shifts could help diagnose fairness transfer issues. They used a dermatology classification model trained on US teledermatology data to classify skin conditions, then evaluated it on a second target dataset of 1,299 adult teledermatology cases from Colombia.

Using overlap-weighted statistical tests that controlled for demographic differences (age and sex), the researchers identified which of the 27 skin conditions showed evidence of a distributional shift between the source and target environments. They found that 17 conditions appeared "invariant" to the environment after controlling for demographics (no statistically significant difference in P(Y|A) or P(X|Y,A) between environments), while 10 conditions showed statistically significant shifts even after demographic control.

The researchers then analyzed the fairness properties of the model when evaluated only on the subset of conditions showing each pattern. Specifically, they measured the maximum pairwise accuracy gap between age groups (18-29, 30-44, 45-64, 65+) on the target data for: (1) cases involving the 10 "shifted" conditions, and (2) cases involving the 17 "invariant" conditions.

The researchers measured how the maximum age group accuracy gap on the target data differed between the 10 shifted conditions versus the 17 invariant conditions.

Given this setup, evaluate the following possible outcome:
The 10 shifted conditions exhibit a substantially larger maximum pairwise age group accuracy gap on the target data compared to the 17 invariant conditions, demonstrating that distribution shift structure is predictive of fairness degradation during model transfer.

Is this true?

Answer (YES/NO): YES